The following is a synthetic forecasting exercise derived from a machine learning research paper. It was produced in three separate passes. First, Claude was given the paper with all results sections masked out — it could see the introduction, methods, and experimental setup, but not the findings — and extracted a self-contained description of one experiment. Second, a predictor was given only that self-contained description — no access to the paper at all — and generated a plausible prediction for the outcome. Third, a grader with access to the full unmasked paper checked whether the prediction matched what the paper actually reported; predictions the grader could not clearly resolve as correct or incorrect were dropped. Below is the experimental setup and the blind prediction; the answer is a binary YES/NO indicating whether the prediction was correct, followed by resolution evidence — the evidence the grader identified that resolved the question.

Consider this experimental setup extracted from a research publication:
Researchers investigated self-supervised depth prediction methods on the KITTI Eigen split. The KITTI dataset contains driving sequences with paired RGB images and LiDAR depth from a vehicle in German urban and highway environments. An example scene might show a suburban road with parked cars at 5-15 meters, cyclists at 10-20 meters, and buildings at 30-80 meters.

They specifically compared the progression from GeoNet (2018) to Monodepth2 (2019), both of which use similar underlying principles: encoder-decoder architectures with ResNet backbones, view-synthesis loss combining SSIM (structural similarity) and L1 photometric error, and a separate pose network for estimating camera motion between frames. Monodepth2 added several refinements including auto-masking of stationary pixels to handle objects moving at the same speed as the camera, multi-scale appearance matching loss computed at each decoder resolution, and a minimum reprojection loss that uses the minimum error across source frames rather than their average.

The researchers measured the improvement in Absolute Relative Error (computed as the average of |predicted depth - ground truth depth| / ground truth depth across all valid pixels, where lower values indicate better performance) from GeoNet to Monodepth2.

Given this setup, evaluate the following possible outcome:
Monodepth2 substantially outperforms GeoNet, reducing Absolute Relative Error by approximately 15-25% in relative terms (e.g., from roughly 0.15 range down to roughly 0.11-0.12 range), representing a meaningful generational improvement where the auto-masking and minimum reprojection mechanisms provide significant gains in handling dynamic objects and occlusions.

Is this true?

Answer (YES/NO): YES